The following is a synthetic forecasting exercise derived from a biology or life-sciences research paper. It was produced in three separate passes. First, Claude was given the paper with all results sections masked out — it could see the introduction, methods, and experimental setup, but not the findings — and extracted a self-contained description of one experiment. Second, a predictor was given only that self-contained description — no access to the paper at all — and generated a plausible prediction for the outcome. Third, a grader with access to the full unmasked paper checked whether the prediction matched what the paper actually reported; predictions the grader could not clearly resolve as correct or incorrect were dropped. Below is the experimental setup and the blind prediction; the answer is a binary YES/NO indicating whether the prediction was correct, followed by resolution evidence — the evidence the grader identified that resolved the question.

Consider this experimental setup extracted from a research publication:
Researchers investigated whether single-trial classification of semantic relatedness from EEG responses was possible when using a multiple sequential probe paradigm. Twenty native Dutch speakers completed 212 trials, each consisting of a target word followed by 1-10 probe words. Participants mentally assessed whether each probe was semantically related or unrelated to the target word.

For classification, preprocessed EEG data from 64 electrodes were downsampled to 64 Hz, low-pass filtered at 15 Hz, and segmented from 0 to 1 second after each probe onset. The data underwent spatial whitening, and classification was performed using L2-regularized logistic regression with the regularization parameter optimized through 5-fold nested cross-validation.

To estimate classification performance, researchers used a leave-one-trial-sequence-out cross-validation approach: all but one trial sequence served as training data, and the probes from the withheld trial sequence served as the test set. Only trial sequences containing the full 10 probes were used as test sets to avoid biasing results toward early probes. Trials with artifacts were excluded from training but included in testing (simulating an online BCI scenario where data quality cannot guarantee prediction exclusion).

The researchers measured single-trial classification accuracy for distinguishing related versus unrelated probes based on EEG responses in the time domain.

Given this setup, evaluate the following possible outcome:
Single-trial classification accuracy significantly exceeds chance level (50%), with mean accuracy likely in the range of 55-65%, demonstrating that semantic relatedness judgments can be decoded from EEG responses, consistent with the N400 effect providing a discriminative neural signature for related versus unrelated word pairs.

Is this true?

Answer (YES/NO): YES